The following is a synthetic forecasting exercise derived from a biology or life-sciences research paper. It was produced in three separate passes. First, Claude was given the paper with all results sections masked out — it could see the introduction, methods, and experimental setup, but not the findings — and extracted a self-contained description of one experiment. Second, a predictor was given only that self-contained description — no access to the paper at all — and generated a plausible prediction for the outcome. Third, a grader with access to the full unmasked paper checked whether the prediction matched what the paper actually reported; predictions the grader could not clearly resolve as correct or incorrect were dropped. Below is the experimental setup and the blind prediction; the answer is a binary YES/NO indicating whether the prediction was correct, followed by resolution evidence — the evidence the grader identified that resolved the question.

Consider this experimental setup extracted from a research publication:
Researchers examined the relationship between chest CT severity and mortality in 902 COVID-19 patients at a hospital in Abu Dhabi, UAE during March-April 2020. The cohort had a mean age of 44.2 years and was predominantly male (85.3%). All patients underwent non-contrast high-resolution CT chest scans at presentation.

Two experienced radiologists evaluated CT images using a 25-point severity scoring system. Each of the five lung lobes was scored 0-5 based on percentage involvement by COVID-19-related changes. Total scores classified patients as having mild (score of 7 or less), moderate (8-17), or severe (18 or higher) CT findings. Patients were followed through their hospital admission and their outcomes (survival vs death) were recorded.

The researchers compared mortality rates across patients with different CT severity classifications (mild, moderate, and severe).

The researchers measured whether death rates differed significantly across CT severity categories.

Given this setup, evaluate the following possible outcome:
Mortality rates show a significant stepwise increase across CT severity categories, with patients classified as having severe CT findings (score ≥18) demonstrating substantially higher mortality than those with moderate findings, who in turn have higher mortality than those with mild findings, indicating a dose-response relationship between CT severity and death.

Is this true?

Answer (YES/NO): YES